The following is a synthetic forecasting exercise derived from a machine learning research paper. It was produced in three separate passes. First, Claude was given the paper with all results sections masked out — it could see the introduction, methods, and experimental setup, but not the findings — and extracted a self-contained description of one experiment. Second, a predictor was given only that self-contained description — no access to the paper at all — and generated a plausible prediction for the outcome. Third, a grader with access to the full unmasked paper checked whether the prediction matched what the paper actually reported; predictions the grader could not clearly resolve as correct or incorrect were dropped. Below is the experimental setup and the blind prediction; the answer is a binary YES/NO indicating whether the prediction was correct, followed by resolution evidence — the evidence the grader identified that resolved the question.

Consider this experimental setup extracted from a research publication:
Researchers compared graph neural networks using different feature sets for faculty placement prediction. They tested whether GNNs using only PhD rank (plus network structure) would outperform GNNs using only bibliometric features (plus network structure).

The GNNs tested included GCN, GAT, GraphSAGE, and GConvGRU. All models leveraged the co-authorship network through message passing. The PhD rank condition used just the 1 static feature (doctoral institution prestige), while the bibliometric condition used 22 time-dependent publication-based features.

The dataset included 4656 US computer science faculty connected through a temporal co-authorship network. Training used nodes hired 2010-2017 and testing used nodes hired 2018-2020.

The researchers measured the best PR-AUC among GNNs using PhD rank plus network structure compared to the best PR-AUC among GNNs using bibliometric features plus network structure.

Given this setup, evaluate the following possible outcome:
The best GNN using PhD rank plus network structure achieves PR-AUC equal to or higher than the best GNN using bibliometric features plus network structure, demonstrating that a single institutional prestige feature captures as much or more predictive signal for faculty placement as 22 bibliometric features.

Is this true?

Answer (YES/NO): NO